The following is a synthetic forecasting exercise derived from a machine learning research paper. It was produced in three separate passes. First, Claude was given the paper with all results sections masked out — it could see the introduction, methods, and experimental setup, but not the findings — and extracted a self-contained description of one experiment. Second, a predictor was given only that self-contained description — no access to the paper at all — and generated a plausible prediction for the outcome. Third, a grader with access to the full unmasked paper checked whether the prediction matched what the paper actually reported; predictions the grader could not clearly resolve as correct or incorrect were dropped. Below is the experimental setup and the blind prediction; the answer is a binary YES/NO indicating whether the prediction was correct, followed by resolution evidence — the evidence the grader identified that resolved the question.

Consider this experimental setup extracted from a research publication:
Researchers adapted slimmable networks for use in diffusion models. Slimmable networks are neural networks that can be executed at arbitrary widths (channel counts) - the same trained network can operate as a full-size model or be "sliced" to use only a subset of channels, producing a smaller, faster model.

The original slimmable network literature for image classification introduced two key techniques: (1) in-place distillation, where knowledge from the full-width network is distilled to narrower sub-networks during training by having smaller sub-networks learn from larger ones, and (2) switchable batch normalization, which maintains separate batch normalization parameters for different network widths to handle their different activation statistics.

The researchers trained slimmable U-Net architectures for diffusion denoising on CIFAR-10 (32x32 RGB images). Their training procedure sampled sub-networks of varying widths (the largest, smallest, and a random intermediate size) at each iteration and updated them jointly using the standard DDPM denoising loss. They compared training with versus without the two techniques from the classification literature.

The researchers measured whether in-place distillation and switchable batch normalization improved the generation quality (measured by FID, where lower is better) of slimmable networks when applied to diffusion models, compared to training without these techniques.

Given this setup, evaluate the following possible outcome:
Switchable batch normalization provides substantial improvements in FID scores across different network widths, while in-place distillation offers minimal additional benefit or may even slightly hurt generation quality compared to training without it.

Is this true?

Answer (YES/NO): NO